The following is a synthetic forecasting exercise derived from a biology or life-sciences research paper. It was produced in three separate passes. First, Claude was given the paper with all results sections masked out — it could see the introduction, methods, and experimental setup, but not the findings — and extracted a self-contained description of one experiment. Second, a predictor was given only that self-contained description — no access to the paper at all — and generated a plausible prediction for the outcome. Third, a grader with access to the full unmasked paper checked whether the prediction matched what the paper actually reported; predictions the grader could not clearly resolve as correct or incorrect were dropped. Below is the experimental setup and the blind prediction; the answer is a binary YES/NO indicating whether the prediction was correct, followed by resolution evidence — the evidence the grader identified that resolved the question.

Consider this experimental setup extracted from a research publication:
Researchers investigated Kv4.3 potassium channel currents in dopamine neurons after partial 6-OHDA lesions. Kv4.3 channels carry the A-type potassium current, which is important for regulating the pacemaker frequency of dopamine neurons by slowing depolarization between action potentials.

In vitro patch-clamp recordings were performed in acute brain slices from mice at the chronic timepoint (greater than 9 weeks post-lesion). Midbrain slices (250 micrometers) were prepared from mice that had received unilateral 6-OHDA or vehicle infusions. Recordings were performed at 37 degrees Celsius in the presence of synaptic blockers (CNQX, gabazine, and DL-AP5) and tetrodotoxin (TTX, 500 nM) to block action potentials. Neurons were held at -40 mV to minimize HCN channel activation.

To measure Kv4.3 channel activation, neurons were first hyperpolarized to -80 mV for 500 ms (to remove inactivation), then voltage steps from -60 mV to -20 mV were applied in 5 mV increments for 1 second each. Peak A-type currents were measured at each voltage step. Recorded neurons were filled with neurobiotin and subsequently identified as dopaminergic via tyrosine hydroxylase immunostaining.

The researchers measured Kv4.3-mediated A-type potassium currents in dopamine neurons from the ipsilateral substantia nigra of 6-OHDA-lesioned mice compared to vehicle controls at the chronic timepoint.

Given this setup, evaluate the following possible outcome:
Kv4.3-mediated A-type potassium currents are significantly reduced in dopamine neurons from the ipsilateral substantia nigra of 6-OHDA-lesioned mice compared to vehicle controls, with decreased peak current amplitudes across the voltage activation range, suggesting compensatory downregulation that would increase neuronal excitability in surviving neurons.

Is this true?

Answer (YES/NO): YES